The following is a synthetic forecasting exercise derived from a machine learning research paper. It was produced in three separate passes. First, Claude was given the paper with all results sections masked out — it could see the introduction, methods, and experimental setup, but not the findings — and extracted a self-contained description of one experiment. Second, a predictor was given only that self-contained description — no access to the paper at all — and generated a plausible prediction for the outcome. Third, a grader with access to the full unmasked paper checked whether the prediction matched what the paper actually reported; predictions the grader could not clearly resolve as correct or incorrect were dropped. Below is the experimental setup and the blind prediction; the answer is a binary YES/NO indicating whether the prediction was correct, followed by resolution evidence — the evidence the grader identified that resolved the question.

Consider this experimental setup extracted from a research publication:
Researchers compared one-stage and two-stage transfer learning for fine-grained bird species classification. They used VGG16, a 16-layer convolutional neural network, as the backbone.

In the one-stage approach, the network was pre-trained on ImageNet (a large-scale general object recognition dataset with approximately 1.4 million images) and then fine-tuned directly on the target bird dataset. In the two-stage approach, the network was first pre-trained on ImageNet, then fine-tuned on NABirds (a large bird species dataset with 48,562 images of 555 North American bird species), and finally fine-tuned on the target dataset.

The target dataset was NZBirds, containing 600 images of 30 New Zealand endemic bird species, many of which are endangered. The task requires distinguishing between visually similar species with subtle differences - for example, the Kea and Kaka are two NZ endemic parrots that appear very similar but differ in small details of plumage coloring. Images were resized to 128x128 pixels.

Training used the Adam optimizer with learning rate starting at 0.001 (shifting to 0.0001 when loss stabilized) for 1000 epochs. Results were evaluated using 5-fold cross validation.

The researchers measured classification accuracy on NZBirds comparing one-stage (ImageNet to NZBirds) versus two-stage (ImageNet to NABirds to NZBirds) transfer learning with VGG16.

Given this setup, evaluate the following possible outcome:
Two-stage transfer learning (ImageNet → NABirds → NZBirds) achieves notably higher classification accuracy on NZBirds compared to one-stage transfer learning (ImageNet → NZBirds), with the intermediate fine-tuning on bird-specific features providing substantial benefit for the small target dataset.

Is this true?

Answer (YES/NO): NO